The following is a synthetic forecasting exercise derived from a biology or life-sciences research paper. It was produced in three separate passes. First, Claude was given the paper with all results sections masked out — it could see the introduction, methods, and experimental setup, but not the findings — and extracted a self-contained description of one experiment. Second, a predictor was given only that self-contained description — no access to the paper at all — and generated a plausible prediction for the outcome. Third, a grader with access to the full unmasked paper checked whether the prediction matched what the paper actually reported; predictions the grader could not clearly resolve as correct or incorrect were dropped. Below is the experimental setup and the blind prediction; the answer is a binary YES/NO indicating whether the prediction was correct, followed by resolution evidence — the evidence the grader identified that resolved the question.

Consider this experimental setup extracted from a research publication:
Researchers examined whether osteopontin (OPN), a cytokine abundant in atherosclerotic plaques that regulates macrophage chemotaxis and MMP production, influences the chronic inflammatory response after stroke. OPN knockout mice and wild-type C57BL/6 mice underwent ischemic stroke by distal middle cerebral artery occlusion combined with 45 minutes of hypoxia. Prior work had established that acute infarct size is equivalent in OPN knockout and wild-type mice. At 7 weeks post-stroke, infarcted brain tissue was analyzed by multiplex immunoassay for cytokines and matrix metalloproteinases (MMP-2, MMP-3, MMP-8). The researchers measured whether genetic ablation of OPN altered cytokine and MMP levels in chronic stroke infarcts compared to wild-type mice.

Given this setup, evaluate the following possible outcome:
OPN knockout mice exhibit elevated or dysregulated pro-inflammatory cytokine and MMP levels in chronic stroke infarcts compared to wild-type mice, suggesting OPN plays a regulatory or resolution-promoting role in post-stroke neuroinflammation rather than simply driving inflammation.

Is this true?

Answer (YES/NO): NO